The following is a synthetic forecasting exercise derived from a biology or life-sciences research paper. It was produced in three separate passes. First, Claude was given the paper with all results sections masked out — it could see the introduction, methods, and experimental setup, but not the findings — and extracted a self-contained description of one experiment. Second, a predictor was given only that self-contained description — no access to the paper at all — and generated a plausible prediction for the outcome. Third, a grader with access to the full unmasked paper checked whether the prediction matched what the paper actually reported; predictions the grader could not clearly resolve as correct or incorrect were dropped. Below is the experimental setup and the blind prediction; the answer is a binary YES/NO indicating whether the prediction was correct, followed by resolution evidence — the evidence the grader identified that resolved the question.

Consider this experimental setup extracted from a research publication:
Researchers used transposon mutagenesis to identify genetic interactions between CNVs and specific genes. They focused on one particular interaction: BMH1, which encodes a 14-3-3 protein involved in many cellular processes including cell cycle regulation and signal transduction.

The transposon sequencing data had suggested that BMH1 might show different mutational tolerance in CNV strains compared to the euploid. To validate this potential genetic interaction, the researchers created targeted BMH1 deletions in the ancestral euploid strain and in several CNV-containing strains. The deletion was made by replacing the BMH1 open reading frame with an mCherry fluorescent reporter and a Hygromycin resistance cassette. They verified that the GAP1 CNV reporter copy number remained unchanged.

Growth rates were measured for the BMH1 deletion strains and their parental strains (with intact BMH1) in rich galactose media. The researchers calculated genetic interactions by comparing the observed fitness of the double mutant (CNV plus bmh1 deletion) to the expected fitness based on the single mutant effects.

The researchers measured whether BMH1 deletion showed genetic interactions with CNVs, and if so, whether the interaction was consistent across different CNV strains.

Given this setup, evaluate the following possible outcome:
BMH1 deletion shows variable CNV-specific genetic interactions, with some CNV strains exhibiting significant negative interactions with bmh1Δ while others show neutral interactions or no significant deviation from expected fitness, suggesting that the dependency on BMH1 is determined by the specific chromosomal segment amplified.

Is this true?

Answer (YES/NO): NO